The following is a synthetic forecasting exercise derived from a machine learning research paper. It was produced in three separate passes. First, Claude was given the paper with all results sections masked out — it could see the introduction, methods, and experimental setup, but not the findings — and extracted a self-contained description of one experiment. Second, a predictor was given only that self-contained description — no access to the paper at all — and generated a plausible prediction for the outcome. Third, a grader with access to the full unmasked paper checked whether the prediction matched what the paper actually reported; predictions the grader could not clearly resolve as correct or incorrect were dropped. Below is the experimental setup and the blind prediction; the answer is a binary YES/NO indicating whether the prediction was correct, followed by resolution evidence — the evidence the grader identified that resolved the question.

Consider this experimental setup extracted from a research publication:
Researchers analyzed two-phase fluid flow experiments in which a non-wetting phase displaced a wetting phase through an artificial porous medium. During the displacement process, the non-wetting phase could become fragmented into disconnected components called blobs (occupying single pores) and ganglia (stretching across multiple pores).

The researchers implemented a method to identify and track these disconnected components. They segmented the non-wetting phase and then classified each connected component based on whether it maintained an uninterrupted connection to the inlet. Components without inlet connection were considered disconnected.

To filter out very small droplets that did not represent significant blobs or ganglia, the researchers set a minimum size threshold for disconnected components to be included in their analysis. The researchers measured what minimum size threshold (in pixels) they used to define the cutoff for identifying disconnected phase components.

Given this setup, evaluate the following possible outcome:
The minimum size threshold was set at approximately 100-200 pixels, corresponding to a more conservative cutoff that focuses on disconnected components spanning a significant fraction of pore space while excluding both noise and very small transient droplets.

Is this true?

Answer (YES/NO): NO